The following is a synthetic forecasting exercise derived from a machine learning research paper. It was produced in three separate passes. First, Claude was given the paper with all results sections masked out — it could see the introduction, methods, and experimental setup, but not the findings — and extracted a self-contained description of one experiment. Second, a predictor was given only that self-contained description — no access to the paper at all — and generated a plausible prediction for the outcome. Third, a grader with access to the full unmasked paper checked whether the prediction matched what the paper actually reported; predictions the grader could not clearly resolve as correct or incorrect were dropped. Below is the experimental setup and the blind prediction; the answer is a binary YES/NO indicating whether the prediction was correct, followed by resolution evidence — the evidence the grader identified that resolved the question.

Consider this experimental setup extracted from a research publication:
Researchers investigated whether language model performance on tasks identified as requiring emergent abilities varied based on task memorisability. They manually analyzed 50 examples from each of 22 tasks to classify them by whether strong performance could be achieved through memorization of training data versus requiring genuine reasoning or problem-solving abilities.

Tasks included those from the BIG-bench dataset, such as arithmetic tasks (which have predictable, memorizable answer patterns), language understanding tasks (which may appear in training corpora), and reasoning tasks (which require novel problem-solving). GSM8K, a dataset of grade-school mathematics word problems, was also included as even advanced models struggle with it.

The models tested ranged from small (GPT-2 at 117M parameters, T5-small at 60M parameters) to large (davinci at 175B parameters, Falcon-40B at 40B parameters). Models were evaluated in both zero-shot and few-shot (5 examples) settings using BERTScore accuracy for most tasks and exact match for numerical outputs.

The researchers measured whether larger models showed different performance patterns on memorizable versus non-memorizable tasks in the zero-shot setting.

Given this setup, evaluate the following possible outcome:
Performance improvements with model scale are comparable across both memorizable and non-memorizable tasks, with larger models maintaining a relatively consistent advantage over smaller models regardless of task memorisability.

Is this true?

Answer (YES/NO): NO